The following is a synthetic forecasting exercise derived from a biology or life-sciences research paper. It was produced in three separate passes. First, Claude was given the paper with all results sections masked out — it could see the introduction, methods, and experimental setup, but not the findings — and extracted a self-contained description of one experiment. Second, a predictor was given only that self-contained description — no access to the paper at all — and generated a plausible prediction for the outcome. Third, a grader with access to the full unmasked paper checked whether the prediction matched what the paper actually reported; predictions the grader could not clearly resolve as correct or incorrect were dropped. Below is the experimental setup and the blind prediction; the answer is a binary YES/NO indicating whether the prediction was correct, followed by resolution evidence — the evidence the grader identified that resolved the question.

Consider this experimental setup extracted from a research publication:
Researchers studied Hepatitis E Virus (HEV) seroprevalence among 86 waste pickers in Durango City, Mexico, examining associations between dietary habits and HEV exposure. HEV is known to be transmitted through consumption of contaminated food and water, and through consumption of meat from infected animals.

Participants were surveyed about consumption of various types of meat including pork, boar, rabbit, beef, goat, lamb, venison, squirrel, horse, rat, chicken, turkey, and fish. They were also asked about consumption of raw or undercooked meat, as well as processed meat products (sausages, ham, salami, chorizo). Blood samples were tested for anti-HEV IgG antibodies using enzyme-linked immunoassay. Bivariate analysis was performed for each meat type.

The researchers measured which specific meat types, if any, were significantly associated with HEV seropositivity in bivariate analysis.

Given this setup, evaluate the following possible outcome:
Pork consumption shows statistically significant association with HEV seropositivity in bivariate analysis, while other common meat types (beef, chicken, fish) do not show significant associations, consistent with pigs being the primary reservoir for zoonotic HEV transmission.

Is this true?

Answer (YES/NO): NO